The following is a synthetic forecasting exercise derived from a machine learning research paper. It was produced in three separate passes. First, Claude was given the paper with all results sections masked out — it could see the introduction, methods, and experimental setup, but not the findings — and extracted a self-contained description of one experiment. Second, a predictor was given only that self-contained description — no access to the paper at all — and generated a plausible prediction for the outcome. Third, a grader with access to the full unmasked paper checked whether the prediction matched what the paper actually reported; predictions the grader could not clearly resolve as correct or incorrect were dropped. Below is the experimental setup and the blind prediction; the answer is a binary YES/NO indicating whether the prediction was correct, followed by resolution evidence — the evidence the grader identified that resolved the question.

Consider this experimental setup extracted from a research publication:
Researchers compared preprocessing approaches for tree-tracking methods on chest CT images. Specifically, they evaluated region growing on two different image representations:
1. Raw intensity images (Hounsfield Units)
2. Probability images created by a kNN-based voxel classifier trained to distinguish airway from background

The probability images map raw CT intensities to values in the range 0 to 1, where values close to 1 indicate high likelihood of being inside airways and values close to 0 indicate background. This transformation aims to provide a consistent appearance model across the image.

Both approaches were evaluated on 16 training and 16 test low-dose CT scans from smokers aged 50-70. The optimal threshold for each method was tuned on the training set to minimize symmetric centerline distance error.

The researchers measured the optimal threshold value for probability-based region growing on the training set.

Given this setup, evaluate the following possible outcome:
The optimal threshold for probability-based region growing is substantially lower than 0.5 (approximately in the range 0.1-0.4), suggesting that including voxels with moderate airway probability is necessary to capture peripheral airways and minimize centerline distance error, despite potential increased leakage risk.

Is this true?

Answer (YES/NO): NO